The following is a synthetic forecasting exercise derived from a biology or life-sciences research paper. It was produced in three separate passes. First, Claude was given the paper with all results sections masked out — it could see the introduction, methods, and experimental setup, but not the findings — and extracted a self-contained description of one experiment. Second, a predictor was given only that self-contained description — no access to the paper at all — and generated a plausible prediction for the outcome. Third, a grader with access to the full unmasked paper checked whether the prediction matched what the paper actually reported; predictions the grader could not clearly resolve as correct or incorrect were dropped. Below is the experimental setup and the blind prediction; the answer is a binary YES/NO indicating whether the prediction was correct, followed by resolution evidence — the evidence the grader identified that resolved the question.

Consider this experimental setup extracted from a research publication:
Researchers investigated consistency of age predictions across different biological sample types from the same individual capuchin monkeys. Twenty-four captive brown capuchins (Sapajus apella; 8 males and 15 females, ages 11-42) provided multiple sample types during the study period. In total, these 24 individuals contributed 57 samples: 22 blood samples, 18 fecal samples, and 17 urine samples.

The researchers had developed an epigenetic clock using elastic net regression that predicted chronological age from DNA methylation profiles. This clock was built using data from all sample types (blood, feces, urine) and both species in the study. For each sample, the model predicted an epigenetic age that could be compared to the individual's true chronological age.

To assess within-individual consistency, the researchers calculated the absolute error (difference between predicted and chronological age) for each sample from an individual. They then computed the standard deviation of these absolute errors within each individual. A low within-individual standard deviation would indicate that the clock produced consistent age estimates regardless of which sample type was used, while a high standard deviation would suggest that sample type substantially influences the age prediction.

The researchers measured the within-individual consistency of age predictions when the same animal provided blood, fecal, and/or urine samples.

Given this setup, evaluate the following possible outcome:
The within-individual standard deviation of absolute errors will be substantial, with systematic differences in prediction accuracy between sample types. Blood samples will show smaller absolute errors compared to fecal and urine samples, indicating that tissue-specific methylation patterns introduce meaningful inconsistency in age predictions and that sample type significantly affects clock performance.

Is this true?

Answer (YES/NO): NO